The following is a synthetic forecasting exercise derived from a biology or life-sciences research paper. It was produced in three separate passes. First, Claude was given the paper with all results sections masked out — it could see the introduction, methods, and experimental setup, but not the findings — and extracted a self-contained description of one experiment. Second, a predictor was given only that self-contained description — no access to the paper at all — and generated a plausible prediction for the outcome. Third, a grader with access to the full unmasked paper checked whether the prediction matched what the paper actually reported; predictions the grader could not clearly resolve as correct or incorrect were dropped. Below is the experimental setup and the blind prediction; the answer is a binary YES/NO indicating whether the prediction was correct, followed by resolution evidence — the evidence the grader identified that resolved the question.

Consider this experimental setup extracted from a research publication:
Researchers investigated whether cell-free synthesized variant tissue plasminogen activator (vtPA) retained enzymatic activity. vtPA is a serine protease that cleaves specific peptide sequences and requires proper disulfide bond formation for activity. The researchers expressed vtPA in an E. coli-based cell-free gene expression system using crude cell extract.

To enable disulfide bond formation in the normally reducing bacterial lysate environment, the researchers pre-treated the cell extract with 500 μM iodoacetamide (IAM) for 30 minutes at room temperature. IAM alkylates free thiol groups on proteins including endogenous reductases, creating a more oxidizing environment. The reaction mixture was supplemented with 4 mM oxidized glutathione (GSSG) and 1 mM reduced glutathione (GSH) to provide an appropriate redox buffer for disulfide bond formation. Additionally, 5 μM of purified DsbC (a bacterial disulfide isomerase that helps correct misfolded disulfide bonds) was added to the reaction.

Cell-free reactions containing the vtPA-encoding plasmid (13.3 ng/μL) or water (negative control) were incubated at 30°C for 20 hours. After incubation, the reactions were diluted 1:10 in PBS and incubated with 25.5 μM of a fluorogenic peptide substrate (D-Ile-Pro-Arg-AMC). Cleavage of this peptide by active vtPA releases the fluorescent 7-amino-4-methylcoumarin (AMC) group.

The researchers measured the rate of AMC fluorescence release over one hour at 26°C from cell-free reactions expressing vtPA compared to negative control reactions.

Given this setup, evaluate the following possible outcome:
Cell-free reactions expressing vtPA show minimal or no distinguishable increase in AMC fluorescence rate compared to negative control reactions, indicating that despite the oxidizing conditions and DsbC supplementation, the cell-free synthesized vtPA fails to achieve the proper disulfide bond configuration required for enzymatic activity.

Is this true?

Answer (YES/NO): NO